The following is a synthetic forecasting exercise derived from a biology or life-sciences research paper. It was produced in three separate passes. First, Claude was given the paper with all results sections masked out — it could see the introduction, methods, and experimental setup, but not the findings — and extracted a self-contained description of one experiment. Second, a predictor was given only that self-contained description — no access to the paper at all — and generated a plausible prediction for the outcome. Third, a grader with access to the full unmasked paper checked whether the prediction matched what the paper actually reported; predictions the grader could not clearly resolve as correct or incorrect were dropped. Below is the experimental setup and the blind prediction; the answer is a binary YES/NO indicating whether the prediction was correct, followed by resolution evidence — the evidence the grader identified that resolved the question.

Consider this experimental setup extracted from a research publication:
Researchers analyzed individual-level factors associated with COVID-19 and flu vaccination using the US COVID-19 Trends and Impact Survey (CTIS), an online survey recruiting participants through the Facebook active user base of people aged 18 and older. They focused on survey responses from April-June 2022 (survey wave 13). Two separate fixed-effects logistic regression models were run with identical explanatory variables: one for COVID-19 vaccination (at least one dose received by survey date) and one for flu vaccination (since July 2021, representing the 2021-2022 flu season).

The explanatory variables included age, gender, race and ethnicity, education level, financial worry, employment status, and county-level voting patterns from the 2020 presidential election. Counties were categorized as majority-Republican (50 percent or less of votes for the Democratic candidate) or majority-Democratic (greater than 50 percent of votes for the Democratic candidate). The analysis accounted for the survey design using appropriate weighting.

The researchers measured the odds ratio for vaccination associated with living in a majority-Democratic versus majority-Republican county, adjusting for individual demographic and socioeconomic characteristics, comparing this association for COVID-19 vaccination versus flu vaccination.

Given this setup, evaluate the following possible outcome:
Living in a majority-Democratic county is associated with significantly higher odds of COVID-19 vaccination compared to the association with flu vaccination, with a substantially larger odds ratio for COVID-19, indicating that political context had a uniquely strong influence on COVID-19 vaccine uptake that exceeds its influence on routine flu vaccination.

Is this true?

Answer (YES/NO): YES